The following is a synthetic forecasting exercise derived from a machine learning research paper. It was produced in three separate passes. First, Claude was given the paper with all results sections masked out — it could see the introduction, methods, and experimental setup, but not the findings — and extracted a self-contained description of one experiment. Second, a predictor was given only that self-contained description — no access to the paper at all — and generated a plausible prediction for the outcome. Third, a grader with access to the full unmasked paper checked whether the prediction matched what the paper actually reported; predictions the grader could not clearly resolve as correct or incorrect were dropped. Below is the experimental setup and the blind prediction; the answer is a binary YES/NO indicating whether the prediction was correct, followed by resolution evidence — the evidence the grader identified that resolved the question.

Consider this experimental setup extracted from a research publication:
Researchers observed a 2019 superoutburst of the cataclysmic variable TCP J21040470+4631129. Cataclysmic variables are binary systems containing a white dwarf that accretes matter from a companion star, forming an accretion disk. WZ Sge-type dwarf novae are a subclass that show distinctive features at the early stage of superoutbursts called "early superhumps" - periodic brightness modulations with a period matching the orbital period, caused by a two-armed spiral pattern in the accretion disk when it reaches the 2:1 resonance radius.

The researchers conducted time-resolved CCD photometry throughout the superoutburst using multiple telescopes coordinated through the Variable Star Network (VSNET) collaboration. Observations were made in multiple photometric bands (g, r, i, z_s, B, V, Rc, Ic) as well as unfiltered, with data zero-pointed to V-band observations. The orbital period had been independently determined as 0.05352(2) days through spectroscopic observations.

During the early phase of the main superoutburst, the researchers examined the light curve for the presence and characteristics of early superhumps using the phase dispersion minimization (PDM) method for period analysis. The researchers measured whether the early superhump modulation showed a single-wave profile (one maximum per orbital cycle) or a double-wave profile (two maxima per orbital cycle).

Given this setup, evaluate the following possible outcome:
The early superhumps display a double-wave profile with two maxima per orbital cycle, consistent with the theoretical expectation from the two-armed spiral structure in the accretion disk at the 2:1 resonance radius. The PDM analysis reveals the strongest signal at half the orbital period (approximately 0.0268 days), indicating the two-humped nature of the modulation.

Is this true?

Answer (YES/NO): NO